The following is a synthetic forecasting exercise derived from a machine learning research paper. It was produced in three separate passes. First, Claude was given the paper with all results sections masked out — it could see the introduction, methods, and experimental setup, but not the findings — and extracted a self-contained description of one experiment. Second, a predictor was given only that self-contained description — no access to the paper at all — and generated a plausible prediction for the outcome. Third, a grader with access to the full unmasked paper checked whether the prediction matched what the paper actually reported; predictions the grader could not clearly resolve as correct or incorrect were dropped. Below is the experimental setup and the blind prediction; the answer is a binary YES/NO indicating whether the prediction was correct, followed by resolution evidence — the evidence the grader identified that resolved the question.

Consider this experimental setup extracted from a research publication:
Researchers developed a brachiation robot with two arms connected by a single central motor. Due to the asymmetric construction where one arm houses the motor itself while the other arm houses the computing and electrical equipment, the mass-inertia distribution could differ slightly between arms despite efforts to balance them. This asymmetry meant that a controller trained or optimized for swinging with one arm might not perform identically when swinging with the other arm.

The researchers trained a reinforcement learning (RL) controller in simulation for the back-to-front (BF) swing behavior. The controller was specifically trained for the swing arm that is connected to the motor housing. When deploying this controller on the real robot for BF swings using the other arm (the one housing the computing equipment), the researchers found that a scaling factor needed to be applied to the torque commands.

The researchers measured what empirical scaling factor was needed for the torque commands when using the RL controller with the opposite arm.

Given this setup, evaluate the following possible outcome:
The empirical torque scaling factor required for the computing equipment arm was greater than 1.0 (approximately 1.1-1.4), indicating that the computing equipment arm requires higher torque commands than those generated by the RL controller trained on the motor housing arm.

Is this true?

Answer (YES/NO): NO